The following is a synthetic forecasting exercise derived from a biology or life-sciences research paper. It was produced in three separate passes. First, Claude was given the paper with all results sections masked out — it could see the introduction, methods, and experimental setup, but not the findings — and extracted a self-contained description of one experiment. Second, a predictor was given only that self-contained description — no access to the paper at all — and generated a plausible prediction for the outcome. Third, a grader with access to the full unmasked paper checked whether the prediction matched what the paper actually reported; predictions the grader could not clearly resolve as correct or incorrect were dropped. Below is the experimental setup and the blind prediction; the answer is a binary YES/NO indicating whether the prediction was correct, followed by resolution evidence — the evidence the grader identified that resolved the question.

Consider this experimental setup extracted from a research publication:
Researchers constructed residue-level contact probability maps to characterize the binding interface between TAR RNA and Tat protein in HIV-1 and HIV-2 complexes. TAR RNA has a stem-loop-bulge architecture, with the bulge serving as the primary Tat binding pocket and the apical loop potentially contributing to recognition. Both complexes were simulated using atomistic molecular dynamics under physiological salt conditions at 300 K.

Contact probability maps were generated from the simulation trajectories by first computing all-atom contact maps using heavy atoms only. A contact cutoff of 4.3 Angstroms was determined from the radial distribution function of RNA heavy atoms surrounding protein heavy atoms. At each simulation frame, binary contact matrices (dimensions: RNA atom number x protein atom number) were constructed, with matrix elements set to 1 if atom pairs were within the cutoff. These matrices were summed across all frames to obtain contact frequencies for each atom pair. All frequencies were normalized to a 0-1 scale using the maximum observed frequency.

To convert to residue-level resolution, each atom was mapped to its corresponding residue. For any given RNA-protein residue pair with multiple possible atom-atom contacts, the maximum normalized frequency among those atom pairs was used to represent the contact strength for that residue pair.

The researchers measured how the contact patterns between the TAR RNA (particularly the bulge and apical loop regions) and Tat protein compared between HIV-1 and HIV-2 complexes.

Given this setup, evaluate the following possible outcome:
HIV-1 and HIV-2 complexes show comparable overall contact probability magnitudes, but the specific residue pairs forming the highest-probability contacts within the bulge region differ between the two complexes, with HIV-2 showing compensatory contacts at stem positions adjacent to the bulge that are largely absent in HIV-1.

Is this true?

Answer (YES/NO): NO